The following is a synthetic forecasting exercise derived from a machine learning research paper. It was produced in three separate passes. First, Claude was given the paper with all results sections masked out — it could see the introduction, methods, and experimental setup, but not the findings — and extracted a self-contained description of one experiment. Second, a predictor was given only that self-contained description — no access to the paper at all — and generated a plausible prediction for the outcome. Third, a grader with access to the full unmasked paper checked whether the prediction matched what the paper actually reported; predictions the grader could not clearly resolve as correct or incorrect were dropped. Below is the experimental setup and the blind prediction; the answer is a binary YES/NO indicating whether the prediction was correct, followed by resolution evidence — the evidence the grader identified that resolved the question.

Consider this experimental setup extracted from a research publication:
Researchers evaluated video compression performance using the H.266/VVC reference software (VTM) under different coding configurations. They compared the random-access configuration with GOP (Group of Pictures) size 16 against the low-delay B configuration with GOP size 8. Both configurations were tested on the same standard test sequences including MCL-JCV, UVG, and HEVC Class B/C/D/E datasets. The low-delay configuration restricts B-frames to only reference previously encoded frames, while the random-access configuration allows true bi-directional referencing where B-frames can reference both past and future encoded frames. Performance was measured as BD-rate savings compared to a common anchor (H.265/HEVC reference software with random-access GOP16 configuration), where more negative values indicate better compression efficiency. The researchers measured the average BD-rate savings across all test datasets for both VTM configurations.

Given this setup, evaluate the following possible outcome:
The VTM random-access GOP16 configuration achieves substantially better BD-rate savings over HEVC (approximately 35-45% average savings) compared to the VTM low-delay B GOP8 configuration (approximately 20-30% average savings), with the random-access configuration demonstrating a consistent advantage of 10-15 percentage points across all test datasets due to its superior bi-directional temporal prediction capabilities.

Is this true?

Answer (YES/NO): NO